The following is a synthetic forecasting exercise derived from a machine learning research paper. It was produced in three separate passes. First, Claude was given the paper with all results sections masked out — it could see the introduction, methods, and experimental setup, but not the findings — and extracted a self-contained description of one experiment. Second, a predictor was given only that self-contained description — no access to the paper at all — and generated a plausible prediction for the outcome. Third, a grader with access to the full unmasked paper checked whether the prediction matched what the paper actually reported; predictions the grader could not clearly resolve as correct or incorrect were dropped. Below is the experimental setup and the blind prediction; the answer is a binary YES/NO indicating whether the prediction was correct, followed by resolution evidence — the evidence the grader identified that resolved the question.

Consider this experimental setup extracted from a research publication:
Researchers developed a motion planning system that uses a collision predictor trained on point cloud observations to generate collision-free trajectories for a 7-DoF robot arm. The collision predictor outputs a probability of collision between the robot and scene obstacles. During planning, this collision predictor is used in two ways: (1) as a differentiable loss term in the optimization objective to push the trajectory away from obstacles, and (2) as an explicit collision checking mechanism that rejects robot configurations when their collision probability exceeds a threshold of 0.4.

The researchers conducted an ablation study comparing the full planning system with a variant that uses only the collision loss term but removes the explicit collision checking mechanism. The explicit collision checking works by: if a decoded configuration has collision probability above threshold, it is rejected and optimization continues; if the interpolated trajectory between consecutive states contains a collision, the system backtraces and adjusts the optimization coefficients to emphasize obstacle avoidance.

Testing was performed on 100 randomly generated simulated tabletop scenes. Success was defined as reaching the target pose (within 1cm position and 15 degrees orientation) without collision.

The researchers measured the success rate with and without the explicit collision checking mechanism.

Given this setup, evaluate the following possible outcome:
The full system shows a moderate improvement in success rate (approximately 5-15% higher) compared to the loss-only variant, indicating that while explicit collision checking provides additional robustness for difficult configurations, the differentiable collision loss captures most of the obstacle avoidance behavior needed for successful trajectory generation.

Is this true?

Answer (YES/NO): YES